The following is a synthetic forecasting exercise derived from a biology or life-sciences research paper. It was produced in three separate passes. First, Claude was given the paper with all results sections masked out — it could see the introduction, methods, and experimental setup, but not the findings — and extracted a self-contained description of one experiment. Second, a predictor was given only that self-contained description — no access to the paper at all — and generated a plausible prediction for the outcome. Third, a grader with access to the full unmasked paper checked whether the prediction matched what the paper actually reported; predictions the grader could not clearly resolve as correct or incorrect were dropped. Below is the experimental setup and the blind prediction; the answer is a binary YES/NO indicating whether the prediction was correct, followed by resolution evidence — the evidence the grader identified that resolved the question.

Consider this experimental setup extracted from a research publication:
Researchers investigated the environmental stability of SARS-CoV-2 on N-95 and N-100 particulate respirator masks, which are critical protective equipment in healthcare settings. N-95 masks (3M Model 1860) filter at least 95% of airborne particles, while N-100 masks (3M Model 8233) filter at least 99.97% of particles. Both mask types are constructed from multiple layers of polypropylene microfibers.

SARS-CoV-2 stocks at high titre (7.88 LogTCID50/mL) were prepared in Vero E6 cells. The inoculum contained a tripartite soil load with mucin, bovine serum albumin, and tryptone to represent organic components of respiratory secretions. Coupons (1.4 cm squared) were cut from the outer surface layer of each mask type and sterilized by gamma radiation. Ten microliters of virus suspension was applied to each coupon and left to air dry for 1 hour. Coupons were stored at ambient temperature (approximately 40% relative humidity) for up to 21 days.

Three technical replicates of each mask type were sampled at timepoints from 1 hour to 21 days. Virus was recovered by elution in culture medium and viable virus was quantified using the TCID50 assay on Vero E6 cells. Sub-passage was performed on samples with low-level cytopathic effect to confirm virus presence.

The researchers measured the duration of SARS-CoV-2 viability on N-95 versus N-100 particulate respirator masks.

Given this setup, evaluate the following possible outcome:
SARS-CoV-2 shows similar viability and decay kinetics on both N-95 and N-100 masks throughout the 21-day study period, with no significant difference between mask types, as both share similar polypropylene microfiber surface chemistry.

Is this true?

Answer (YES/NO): YES